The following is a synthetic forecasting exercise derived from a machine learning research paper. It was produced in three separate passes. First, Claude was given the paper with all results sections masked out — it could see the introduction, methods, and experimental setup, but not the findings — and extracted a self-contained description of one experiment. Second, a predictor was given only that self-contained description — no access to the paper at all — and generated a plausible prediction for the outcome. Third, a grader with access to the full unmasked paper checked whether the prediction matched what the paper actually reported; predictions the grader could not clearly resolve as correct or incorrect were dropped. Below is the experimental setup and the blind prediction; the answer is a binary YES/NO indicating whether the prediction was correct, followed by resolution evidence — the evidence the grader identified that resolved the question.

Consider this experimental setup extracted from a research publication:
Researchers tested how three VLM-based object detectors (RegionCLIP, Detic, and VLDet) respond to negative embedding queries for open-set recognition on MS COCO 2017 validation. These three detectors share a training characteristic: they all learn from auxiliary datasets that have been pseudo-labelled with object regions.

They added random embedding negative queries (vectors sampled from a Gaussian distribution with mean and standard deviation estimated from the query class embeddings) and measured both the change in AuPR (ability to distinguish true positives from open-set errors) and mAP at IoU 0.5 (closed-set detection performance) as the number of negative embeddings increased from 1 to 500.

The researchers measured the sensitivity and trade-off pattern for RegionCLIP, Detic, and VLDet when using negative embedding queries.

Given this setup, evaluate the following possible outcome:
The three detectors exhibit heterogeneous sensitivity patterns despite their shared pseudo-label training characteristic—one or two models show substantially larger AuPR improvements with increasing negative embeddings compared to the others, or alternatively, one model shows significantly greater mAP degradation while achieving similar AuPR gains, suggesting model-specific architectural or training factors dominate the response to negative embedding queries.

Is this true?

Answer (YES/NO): NO